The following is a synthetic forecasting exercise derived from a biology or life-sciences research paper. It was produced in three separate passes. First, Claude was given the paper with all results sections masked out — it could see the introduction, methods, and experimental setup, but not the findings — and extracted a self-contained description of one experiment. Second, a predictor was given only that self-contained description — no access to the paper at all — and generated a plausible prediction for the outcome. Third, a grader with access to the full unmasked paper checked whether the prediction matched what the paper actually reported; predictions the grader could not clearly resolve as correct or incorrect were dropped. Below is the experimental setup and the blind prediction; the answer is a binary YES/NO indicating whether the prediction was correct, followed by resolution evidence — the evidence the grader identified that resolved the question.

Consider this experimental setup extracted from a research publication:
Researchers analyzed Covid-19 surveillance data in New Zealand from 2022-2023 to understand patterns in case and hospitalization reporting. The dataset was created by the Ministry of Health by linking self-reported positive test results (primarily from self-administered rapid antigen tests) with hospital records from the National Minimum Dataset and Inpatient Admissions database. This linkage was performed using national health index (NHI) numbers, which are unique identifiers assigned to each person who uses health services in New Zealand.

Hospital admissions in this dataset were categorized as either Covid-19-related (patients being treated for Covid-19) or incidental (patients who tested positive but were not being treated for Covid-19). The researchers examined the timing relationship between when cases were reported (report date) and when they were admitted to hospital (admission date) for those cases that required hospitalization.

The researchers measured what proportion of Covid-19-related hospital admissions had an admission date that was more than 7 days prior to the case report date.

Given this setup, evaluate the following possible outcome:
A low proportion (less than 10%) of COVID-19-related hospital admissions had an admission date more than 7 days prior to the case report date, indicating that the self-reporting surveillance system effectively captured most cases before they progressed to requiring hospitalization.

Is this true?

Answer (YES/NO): YES